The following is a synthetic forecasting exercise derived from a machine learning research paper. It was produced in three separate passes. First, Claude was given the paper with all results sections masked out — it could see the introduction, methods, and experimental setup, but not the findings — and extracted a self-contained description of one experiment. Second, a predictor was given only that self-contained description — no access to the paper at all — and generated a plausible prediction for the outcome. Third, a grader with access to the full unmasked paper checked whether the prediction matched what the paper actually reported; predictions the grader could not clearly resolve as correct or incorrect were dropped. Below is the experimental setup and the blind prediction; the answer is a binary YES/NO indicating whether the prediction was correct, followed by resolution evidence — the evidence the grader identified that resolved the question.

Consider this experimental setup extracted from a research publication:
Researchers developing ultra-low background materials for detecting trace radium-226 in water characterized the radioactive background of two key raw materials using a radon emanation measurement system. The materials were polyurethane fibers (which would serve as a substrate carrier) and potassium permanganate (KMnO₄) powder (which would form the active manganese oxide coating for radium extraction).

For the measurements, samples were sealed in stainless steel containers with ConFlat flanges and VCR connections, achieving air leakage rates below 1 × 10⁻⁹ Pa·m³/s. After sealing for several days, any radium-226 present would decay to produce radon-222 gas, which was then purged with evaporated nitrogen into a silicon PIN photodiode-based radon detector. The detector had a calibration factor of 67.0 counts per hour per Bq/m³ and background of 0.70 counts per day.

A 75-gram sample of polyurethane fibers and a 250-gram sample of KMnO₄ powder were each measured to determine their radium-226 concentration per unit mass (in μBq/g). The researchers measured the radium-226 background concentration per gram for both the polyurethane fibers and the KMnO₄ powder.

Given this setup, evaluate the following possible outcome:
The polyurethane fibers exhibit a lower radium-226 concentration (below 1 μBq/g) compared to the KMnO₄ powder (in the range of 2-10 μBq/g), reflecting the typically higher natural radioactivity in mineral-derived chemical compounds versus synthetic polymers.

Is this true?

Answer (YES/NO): NO